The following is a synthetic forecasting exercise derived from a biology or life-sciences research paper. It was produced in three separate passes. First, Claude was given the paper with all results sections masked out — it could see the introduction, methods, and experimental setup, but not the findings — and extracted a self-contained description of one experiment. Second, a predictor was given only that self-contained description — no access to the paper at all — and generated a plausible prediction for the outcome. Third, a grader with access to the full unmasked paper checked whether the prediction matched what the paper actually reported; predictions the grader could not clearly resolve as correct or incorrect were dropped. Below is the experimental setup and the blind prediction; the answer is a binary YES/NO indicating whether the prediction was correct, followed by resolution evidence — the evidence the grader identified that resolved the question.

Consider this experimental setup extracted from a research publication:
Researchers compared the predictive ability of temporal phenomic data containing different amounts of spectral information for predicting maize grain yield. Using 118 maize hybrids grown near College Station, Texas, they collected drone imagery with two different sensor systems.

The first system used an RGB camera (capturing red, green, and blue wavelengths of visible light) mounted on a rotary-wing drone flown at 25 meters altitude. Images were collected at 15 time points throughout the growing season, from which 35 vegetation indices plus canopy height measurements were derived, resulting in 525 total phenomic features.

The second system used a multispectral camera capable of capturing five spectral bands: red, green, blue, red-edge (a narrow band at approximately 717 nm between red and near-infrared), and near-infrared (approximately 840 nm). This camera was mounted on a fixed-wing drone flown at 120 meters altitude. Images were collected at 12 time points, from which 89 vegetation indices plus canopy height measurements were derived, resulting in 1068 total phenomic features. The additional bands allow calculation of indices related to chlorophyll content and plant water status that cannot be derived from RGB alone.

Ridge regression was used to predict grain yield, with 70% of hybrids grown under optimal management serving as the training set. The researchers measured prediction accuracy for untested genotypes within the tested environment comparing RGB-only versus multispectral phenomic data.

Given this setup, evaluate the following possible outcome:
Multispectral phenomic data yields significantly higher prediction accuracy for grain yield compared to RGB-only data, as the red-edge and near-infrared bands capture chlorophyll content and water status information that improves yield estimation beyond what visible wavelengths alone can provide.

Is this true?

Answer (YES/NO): YES